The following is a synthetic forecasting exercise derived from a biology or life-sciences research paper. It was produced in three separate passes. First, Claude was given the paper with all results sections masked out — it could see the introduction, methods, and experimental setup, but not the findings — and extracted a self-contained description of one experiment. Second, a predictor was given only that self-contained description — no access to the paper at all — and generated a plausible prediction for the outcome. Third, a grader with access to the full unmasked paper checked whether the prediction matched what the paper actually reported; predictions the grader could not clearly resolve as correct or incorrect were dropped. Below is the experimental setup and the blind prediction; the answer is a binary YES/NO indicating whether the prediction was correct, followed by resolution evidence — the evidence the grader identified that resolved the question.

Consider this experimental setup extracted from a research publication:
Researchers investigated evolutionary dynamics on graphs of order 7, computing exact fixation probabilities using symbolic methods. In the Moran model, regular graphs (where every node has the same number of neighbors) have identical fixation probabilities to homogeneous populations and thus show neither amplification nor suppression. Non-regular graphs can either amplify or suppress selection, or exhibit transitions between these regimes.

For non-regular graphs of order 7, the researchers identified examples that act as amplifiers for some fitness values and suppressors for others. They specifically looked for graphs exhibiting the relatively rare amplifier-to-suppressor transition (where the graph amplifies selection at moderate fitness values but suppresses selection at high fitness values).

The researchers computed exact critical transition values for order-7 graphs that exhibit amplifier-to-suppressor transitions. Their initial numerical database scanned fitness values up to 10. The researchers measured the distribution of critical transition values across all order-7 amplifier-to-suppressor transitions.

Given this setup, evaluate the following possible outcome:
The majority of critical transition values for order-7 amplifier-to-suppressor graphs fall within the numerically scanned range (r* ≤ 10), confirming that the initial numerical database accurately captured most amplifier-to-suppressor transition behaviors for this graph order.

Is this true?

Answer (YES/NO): YES